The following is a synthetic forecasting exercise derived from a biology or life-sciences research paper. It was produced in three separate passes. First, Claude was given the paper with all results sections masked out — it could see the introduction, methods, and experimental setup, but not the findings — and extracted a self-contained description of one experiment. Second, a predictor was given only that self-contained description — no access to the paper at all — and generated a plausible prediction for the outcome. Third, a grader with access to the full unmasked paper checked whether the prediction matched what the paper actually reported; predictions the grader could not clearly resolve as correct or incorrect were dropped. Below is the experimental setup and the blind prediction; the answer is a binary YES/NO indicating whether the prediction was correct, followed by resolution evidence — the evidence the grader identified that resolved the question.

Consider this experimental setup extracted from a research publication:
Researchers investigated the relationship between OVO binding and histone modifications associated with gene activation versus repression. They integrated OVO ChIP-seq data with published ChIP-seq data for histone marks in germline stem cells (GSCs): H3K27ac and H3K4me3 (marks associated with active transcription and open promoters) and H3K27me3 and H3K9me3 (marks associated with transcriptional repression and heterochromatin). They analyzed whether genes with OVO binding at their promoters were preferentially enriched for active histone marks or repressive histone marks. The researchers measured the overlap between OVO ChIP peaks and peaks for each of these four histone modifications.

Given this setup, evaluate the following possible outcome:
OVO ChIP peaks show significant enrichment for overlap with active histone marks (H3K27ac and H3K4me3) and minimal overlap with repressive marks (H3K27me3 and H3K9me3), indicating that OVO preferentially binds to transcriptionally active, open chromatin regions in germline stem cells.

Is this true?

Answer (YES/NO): YES